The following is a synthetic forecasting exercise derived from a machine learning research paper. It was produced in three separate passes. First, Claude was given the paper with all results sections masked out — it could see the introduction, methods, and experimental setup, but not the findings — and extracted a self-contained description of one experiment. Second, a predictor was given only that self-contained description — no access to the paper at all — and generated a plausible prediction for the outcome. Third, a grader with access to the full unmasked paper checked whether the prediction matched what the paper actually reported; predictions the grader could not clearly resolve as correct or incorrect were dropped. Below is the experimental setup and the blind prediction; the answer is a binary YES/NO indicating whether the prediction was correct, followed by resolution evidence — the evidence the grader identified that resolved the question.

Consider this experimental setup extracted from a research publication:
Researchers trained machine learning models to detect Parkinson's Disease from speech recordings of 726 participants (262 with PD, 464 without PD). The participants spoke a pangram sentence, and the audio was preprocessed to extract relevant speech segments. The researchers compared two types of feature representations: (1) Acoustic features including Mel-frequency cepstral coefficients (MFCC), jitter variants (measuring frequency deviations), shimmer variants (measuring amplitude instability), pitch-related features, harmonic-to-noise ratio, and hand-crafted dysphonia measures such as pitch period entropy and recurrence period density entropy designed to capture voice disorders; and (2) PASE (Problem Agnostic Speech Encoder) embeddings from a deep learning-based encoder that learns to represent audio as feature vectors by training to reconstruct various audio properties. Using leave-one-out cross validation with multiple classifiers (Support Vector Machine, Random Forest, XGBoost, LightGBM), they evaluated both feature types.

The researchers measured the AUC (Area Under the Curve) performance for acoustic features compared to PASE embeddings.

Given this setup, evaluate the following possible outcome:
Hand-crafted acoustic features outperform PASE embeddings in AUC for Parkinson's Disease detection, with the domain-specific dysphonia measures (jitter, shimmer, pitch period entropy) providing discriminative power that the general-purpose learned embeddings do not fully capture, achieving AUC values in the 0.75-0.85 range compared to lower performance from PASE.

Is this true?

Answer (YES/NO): YES